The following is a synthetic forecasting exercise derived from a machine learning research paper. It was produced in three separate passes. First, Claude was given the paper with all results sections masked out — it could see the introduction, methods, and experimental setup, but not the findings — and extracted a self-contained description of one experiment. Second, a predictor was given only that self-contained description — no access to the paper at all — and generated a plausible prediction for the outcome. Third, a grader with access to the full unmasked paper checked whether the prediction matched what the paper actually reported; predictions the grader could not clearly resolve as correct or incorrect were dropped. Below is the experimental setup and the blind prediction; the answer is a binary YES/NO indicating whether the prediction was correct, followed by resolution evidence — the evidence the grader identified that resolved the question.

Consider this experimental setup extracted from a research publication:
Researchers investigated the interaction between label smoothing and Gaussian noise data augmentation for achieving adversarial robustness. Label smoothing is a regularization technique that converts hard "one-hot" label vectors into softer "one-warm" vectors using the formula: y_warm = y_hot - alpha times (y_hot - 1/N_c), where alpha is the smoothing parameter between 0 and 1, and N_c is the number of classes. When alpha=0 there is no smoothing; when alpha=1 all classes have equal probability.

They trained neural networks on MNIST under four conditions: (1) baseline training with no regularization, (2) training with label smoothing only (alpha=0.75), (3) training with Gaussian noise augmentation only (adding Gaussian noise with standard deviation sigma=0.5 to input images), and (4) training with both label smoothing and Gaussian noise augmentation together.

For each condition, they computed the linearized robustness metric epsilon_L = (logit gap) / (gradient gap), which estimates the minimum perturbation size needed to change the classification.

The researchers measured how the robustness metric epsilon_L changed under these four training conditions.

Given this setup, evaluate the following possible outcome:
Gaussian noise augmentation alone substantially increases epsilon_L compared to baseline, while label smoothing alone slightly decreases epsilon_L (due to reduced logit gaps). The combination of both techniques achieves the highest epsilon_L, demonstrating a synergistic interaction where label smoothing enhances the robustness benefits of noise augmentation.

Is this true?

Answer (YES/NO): NO